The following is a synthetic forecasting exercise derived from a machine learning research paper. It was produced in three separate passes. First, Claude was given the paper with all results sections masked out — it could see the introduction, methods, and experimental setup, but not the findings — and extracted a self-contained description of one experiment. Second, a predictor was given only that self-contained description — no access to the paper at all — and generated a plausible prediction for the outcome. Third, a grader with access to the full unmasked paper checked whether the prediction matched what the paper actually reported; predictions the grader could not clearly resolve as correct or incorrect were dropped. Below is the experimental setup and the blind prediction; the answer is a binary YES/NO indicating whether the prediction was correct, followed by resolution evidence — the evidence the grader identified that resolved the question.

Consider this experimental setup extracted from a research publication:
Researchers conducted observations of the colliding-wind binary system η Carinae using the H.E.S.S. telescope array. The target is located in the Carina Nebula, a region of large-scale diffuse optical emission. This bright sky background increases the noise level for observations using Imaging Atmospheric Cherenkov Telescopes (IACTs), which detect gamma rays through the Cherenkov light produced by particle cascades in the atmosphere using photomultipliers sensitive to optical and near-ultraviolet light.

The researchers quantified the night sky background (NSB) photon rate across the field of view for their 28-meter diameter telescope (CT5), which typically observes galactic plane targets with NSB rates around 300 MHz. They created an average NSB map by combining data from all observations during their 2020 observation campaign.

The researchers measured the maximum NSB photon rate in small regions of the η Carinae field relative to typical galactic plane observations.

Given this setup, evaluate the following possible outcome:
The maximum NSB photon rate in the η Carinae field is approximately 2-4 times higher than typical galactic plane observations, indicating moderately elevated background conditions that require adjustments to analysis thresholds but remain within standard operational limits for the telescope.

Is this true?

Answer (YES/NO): NO